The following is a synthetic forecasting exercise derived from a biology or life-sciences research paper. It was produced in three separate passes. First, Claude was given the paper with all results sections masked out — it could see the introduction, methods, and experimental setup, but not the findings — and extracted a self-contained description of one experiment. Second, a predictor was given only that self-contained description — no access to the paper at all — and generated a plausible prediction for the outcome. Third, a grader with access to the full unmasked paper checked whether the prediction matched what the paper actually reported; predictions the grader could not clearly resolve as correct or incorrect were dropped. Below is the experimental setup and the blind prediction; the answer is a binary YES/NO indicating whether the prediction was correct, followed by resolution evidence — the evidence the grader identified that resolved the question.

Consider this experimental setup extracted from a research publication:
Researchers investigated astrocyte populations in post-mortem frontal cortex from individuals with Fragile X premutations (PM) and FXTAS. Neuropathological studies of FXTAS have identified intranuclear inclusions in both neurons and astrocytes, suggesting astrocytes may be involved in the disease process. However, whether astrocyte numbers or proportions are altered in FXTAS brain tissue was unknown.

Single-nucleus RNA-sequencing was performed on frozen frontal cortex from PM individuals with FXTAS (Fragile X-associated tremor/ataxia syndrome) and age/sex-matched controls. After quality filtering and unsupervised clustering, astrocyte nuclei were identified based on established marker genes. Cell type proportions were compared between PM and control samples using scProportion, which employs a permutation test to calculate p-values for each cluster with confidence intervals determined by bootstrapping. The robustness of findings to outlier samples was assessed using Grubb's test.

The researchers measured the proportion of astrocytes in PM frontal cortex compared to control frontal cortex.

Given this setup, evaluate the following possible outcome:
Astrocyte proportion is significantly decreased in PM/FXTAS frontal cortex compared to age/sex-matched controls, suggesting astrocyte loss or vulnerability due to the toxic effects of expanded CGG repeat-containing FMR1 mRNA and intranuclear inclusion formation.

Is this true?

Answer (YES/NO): NO